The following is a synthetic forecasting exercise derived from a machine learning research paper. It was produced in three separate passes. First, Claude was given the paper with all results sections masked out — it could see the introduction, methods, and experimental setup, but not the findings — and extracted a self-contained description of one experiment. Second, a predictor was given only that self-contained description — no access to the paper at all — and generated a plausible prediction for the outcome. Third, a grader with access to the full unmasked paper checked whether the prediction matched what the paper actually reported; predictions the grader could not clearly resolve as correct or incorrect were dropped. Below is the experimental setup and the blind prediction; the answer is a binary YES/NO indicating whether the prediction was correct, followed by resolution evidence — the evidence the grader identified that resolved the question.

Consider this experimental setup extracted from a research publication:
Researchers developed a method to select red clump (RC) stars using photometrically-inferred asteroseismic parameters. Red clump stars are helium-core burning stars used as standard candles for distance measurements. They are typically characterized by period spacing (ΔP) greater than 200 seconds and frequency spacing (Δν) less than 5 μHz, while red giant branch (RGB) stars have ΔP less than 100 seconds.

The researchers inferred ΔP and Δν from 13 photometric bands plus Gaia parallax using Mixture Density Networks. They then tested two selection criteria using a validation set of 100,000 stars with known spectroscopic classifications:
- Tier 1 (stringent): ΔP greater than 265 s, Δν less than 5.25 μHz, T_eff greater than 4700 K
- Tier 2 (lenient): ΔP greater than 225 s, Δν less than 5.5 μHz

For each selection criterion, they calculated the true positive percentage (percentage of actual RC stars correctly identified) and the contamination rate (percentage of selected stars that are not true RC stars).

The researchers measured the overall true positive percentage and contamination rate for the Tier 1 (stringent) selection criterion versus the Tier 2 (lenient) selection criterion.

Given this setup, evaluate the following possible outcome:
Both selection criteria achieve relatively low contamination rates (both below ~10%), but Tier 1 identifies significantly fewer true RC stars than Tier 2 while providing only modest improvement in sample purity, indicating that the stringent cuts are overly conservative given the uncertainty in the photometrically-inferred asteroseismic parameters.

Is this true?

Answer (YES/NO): NO